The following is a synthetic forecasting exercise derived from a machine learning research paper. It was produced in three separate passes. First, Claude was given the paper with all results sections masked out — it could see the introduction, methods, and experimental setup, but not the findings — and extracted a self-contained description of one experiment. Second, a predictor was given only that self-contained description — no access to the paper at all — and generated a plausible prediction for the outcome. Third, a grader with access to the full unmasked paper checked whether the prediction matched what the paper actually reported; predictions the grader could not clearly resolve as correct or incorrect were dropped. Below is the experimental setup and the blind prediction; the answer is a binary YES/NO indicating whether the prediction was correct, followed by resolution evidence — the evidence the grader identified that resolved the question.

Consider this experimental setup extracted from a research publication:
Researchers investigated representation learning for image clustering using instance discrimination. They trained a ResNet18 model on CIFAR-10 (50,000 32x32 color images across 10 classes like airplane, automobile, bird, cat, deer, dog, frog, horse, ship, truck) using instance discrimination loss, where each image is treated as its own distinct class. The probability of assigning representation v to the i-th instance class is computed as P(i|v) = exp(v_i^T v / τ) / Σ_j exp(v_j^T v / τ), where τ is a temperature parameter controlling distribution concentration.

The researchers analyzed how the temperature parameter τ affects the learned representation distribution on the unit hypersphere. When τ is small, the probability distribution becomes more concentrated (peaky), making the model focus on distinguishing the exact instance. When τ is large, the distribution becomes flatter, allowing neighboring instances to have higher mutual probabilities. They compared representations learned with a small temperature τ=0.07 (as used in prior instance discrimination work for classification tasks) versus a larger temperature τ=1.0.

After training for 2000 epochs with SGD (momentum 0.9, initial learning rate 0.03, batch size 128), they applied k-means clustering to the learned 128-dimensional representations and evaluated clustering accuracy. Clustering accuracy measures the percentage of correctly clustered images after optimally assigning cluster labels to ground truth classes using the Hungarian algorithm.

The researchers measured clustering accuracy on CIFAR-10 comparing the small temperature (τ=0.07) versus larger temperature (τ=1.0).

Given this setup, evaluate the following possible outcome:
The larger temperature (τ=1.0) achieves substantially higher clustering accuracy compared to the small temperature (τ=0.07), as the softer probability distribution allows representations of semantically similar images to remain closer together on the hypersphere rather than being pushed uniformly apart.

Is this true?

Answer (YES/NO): YES